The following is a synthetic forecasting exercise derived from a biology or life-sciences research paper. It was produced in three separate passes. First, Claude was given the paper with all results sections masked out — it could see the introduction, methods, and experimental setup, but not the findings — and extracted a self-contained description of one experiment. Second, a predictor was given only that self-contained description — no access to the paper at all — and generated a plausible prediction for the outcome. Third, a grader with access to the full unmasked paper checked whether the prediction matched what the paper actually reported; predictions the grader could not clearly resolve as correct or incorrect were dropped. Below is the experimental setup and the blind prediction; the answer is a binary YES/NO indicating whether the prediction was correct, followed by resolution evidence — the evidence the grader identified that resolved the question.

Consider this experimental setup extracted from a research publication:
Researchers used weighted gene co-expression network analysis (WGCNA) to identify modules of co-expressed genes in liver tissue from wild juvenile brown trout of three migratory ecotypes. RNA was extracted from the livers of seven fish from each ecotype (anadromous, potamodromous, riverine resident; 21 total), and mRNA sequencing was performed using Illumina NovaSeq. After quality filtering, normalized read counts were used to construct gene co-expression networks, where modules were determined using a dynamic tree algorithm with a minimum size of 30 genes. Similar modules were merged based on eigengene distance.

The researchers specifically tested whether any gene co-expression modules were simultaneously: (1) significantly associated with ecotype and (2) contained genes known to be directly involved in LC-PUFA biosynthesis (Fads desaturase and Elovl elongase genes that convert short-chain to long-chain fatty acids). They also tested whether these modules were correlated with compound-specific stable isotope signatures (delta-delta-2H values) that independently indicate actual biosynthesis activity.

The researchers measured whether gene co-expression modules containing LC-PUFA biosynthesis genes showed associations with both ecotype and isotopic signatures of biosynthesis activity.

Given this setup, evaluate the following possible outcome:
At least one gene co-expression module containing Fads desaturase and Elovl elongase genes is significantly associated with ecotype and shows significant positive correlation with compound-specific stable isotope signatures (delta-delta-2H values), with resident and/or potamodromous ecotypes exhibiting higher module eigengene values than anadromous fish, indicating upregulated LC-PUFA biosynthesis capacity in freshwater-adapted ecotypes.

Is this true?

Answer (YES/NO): NO